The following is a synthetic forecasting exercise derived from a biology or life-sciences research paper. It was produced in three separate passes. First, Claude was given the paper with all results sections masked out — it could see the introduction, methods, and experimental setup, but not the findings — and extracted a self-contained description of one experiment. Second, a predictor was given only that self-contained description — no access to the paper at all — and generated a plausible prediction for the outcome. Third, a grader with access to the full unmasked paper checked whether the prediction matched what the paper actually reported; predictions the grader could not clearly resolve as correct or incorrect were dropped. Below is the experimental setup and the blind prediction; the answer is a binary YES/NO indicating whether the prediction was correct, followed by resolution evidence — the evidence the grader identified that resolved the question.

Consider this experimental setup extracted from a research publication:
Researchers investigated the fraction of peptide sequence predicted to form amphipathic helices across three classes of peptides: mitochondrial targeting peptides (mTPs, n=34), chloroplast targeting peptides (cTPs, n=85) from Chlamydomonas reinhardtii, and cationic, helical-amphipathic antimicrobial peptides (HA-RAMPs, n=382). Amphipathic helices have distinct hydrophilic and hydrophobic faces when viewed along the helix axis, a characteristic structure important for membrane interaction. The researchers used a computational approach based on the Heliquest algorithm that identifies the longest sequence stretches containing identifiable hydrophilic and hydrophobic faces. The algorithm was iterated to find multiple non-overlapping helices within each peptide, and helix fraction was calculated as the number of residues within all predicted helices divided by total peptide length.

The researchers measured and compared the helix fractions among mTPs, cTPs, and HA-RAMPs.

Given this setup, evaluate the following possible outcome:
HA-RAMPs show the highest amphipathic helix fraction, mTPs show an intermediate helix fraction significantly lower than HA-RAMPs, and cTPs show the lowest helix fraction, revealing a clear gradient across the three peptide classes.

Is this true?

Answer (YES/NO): NO